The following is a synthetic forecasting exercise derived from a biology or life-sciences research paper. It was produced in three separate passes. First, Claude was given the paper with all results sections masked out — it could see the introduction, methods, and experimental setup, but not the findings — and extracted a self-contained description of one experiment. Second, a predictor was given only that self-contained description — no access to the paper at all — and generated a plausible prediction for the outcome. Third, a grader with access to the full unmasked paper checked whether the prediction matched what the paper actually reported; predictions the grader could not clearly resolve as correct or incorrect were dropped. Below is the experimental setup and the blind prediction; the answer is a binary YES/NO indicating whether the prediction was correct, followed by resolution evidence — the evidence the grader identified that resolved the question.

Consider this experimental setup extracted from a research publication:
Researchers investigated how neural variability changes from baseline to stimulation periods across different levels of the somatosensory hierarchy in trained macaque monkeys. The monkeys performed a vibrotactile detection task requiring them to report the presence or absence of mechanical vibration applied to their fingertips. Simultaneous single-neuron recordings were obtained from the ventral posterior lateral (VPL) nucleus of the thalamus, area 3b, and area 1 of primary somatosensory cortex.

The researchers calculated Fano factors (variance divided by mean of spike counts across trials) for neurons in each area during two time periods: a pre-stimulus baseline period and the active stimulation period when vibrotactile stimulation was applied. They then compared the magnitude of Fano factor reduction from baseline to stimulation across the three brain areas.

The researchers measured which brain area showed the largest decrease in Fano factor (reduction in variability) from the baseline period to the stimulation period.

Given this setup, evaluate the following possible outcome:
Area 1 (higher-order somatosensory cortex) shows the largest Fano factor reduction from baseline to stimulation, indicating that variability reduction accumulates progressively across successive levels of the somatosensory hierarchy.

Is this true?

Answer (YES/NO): YES